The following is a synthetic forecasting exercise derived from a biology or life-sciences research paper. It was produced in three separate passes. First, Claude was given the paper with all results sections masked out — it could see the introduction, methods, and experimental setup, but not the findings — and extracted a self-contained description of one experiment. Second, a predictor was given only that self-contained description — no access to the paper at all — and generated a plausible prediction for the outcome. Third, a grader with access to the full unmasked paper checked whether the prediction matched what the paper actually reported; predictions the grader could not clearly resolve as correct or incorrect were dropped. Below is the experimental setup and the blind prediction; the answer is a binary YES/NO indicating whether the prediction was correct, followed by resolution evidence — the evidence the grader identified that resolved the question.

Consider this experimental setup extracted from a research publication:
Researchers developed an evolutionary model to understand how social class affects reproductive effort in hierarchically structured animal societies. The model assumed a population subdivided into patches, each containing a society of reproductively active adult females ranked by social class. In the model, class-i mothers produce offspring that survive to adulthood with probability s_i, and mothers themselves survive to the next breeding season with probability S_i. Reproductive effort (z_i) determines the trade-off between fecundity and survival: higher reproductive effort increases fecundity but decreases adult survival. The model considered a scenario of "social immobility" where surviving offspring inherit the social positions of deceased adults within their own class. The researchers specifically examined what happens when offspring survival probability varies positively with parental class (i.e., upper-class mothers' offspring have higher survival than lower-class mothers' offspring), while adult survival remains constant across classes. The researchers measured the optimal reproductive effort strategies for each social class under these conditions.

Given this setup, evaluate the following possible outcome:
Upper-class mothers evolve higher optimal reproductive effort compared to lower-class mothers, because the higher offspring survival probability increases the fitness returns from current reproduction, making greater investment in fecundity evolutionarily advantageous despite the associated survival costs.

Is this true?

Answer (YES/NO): NO